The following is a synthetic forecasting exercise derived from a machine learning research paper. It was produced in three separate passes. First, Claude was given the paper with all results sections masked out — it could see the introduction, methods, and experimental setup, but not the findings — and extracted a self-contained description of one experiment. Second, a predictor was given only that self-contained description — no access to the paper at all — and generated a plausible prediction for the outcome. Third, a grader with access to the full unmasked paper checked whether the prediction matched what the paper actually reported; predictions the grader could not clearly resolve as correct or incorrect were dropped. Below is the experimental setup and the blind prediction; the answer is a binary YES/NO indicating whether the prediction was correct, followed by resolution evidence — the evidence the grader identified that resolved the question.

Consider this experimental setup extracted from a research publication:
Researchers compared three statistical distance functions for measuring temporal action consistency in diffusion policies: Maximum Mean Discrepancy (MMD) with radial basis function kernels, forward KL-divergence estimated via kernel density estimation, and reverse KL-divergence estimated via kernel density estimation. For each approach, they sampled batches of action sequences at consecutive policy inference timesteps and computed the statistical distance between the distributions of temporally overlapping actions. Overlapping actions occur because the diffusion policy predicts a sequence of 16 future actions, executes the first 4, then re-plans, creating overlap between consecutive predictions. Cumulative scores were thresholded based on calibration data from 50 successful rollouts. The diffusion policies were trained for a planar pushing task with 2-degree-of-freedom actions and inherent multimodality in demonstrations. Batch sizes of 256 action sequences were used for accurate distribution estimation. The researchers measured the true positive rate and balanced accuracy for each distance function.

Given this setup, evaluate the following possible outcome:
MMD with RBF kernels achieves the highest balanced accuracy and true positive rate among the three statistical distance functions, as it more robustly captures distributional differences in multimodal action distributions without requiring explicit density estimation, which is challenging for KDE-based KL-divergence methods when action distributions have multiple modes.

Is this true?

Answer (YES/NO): NO